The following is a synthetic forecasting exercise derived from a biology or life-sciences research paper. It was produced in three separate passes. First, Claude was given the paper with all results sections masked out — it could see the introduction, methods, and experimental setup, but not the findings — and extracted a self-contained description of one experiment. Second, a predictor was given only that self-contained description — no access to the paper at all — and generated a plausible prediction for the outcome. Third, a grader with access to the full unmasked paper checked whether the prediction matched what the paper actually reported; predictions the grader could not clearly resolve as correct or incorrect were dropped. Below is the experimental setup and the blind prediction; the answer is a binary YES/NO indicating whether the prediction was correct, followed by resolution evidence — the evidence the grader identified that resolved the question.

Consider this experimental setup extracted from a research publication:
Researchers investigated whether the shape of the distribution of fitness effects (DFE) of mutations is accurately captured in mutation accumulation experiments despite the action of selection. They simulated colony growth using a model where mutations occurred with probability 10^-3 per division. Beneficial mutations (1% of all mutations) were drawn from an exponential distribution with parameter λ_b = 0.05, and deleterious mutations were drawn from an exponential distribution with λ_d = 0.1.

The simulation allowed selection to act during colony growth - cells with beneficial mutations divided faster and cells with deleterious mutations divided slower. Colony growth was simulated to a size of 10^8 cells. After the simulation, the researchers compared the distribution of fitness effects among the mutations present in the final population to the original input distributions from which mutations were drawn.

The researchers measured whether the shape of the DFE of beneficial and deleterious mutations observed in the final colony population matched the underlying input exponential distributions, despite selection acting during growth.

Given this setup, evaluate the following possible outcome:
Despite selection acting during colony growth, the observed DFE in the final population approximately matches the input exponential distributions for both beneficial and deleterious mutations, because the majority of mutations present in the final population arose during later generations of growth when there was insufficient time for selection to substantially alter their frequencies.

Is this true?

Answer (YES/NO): YES